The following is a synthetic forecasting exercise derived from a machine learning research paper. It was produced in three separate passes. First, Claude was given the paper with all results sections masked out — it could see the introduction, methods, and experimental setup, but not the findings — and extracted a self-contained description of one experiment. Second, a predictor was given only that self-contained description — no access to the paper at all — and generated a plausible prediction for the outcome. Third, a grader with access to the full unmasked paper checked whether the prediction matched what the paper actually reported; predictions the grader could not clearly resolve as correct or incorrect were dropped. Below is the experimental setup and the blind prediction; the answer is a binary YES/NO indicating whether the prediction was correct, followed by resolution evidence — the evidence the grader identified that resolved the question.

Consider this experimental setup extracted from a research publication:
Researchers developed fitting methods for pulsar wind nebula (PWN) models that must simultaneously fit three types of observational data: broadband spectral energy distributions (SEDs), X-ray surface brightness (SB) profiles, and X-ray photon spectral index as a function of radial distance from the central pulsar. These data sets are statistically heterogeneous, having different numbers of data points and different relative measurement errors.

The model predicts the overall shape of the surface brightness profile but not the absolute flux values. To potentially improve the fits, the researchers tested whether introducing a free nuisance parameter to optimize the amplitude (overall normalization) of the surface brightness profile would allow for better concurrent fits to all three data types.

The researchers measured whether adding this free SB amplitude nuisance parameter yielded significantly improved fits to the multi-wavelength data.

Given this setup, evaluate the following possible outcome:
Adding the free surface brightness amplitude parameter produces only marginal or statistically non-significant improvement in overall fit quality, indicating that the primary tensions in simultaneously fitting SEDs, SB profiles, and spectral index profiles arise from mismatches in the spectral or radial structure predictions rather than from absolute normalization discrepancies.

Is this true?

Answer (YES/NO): YES